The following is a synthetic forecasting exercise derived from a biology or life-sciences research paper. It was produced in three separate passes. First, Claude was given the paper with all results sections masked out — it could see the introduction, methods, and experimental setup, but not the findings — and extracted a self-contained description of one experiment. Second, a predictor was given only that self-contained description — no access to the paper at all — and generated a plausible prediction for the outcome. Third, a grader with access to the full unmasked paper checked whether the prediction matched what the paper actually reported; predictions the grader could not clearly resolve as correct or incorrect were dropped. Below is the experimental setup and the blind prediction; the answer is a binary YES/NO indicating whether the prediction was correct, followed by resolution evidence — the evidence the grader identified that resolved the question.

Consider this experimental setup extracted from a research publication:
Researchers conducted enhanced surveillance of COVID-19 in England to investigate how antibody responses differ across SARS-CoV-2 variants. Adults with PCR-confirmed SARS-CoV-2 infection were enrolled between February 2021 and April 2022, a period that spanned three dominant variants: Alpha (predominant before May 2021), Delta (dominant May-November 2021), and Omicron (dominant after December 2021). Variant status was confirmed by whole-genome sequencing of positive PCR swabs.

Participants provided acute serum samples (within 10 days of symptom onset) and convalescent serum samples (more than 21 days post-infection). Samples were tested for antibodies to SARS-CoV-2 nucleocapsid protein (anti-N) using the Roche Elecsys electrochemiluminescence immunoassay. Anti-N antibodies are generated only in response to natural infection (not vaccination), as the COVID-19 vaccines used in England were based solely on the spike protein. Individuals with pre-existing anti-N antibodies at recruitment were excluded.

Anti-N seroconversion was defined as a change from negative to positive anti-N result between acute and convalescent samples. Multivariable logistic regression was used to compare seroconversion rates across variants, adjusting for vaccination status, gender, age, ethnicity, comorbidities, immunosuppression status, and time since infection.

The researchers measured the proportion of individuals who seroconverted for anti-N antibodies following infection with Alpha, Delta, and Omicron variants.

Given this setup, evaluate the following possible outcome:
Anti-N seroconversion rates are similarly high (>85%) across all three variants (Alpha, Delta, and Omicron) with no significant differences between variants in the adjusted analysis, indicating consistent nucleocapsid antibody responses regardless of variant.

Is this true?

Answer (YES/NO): YES